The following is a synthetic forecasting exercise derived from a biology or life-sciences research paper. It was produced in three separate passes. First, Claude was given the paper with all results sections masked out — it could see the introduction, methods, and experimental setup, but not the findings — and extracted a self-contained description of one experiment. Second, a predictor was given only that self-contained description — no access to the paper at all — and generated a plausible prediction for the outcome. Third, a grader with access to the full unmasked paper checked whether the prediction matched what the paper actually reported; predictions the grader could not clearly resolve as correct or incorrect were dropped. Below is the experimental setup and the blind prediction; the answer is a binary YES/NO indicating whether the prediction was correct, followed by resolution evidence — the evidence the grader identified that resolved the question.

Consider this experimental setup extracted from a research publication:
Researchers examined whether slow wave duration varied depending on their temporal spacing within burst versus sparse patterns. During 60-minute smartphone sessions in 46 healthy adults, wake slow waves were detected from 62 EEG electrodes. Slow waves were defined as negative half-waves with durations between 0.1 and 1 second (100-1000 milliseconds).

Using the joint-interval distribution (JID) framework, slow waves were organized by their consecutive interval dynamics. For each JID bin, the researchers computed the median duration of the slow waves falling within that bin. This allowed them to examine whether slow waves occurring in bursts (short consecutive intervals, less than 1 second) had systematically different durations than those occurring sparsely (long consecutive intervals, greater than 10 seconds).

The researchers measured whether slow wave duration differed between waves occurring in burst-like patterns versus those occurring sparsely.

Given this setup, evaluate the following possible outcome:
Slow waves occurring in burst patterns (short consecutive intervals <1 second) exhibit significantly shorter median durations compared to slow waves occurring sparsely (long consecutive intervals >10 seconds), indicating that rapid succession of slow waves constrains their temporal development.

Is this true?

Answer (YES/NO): YES